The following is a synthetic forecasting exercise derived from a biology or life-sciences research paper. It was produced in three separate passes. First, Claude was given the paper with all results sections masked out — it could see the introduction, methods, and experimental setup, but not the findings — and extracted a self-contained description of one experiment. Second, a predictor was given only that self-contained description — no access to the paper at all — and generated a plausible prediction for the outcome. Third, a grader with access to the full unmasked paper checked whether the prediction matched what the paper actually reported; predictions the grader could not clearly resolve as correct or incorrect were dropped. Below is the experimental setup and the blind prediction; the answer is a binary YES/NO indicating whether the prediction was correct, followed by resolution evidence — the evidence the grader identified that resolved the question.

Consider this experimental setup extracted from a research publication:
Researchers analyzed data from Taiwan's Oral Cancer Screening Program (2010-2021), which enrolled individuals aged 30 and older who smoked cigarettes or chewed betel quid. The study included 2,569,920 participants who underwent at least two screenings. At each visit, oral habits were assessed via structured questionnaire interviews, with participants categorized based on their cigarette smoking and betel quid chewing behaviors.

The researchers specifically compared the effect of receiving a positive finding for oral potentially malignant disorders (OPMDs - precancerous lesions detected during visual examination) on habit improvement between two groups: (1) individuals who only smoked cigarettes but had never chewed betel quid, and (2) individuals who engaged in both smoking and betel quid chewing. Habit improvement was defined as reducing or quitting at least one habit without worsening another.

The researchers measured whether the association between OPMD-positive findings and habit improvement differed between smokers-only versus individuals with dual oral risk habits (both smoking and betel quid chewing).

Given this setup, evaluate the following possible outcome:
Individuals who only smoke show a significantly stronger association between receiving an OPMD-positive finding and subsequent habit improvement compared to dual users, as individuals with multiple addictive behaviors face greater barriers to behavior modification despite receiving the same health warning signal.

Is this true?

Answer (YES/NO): YES